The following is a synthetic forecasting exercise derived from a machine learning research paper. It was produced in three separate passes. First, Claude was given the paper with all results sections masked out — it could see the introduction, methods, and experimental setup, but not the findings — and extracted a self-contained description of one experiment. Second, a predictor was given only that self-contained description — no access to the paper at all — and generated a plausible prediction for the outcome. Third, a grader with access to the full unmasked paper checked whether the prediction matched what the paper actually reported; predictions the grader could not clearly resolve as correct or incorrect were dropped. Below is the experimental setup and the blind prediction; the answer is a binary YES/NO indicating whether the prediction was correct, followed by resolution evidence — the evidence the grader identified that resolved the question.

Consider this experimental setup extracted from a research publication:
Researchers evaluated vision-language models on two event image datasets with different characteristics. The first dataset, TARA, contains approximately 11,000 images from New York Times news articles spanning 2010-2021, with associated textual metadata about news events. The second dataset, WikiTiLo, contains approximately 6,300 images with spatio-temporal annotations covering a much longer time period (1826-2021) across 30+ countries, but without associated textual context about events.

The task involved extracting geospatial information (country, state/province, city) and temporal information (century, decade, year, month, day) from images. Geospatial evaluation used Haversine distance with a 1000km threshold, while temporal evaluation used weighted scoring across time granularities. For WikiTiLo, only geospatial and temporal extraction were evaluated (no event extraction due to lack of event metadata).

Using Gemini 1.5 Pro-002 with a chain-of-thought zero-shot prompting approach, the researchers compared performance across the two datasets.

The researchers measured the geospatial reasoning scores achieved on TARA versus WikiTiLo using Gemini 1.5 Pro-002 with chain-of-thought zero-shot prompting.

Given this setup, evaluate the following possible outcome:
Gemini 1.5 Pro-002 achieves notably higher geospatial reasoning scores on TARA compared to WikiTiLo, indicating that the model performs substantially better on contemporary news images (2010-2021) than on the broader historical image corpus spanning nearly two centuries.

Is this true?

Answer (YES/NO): YES